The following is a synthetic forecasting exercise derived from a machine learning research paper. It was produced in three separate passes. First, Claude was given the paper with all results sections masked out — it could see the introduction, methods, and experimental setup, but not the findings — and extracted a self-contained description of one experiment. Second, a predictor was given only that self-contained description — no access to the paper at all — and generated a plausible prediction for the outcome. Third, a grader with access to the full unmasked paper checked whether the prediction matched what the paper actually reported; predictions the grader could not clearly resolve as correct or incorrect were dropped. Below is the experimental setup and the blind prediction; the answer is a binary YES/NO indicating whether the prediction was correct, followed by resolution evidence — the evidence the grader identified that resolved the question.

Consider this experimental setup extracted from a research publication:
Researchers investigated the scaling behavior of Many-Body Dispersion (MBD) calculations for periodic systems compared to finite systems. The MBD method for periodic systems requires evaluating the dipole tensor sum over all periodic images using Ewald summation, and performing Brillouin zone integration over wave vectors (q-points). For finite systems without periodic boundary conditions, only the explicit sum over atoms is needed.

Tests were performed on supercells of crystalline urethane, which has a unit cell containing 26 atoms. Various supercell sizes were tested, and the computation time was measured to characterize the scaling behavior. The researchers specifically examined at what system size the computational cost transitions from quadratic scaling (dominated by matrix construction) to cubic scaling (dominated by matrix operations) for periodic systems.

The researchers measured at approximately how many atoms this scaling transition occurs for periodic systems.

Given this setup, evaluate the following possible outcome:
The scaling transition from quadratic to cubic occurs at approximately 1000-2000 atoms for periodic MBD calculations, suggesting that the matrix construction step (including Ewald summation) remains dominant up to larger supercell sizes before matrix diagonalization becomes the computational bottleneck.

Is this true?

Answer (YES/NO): NO